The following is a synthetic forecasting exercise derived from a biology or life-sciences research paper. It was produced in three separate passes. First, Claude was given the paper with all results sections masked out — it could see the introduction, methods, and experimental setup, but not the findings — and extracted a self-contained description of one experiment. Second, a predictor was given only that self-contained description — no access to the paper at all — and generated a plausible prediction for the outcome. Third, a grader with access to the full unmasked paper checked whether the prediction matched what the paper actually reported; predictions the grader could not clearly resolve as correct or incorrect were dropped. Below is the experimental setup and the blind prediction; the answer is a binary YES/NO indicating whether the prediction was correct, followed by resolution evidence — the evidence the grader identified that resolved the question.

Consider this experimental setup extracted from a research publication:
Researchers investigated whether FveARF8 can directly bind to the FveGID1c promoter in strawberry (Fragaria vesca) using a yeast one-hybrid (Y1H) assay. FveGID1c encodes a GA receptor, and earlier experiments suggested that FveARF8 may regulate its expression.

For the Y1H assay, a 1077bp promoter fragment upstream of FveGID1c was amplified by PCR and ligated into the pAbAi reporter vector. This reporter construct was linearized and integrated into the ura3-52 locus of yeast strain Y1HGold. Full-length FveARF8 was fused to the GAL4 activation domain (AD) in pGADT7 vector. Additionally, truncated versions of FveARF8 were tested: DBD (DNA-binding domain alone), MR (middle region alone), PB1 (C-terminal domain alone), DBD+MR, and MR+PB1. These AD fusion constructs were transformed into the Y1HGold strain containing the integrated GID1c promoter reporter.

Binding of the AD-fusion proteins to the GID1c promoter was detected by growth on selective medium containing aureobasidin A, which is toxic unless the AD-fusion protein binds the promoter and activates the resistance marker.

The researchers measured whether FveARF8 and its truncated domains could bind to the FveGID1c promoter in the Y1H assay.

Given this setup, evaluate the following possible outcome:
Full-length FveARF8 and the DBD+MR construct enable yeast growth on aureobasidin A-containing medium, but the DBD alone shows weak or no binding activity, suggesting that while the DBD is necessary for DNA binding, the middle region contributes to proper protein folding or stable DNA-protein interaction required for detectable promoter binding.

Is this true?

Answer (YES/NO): NO